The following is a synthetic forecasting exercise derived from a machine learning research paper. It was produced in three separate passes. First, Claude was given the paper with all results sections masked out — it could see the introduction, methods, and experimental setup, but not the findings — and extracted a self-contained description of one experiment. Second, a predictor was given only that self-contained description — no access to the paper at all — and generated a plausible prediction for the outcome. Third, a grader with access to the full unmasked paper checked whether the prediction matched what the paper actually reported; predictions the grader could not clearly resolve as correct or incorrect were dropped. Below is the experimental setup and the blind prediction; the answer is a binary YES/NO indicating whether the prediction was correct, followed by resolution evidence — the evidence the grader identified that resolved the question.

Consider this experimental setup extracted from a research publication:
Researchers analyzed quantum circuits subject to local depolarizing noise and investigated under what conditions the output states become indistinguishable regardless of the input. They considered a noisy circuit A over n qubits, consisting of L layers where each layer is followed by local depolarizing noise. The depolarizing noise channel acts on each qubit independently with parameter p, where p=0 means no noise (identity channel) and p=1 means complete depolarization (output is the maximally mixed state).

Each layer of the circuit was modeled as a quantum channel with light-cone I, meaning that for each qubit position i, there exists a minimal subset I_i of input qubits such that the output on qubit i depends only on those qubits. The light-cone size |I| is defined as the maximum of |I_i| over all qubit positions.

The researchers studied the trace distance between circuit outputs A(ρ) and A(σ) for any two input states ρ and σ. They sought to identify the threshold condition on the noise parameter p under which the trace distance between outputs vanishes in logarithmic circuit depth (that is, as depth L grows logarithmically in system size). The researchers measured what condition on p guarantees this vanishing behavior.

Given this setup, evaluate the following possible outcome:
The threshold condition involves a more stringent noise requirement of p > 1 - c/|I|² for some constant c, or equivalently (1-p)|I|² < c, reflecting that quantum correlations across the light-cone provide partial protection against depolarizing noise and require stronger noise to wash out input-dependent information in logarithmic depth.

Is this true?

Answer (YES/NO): NO